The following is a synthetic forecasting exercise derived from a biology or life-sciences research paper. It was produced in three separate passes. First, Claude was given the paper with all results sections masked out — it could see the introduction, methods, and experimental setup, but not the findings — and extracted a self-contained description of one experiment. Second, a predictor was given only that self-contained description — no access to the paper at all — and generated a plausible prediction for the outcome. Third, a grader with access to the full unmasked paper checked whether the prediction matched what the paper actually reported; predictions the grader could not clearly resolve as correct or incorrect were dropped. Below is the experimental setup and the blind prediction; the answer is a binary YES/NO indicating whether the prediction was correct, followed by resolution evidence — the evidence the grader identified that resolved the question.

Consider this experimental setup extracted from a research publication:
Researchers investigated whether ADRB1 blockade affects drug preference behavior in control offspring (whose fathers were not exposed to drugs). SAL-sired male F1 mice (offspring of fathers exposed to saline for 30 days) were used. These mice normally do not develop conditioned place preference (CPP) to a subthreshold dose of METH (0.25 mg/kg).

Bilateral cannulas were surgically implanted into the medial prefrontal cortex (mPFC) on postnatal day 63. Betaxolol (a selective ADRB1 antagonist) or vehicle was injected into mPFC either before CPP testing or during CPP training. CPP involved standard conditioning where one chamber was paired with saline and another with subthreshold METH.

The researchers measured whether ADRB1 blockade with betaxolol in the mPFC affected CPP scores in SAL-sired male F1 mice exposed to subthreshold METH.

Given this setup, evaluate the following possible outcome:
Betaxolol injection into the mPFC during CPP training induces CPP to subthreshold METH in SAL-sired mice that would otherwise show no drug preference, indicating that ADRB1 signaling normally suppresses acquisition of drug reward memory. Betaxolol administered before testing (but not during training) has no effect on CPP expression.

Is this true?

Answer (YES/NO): NO